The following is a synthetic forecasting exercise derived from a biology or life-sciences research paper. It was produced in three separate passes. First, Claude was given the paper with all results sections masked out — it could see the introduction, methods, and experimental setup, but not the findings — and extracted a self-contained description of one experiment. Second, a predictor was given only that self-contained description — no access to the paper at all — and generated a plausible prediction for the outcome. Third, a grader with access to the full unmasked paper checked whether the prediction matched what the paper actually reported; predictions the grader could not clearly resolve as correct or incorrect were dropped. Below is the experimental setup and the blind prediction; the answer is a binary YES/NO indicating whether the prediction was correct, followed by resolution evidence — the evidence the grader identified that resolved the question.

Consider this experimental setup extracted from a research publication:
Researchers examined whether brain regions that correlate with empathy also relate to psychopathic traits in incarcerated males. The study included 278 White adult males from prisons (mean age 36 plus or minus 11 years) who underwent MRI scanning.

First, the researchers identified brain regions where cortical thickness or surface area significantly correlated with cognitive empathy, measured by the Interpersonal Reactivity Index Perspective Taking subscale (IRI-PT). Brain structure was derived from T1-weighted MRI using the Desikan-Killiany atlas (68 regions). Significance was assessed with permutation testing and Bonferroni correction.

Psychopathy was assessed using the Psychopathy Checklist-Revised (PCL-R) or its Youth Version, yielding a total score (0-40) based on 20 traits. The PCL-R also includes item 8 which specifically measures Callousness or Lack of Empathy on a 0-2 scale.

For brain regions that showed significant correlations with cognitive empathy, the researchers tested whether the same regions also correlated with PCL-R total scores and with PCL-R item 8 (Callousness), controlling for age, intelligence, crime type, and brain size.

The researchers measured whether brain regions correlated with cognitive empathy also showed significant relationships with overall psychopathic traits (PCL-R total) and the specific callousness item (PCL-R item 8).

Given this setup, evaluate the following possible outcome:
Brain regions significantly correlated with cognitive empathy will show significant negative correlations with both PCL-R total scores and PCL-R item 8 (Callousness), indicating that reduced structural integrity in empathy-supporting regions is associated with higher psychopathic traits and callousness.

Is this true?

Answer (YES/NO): NO